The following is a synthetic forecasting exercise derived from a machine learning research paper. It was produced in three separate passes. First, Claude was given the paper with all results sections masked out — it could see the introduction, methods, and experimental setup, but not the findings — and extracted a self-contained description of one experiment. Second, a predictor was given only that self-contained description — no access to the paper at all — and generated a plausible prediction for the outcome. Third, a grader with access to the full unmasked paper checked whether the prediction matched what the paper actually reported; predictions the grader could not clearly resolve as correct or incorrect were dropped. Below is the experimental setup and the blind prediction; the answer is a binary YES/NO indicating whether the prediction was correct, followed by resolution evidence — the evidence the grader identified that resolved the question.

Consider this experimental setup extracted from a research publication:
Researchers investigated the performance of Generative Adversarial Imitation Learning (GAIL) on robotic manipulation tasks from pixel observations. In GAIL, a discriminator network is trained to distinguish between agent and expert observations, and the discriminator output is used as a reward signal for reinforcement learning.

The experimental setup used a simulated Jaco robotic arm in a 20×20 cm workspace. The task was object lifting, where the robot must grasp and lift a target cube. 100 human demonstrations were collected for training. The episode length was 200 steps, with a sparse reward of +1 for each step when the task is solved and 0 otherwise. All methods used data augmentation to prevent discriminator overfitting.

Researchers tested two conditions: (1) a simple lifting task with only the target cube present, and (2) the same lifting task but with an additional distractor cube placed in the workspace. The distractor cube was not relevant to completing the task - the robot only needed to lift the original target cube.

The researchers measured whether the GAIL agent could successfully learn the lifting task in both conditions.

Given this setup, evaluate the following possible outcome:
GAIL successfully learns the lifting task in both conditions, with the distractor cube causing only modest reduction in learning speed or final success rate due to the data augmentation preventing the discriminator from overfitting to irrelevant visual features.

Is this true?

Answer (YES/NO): NO